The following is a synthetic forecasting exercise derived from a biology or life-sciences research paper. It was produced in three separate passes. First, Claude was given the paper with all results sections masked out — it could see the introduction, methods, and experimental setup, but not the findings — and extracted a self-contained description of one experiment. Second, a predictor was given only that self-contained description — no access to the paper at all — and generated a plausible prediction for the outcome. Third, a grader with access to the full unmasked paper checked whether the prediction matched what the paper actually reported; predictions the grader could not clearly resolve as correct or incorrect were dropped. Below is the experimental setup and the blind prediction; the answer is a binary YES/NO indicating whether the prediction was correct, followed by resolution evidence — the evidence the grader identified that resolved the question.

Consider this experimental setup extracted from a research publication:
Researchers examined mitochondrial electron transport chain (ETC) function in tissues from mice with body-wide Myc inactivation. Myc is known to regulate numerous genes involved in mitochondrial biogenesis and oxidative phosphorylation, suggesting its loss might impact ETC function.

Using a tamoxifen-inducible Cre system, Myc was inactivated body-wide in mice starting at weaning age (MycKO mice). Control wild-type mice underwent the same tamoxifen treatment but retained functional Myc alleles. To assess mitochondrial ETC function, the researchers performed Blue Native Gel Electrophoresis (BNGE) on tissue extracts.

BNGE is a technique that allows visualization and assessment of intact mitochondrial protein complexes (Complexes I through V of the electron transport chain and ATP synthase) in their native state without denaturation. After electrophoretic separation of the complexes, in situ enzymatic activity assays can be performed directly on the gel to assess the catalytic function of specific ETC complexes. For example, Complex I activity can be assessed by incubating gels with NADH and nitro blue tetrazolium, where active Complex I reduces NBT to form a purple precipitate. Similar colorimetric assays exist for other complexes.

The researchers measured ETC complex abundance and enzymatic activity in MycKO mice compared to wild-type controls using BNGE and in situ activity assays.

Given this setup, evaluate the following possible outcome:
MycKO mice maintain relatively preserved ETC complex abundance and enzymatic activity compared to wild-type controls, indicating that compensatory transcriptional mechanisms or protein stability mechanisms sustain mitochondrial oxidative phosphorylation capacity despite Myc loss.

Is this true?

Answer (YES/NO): YES